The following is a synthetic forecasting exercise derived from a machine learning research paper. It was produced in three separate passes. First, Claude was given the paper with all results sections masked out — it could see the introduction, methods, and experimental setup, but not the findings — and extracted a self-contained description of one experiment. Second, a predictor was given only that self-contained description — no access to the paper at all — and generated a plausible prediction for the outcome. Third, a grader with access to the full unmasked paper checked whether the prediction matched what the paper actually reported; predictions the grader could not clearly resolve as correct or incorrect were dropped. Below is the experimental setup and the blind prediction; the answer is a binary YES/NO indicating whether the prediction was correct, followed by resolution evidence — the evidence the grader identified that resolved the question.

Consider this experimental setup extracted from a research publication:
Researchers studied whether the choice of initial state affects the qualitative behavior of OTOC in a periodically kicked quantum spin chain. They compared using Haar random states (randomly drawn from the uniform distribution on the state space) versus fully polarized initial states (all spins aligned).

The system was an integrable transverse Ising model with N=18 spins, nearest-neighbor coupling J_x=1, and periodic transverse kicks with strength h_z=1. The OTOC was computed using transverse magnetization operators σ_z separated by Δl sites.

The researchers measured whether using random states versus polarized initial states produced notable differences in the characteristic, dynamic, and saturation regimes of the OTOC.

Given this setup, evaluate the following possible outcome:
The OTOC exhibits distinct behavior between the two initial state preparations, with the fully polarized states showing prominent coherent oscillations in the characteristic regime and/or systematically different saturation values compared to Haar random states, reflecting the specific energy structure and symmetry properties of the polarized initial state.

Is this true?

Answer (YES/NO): NO